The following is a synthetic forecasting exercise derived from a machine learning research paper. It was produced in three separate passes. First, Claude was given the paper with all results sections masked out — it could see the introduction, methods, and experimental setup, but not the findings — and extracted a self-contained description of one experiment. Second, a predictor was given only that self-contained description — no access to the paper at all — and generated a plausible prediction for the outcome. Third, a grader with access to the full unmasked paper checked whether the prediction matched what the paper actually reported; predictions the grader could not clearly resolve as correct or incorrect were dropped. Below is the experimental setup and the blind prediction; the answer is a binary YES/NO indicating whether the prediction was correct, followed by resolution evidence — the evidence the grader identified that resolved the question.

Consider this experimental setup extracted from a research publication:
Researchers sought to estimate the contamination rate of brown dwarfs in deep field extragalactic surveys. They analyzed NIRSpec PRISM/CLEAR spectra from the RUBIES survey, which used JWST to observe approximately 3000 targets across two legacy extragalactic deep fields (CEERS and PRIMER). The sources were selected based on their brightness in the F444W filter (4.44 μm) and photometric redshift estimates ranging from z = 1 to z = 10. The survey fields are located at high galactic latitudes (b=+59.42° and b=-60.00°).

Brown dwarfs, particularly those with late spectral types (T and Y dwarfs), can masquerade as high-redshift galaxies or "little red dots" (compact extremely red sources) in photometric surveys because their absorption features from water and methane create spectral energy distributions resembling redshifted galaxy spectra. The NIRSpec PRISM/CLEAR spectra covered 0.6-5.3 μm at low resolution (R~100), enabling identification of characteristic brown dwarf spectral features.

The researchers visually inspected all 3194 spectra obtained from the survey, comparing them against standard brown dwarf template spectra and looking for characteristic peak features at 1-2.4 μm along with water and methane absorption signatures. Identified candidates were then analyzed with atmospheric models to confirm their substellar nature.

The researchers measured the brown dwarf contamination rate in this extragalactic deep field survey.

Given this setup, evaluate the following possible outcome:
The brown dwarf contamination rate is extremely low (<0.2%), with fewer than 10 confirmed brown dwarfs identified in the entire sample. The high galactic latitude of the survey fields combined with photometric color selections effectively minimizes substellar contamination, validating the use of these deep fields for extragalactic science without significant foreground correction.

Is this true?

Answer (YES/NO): NO